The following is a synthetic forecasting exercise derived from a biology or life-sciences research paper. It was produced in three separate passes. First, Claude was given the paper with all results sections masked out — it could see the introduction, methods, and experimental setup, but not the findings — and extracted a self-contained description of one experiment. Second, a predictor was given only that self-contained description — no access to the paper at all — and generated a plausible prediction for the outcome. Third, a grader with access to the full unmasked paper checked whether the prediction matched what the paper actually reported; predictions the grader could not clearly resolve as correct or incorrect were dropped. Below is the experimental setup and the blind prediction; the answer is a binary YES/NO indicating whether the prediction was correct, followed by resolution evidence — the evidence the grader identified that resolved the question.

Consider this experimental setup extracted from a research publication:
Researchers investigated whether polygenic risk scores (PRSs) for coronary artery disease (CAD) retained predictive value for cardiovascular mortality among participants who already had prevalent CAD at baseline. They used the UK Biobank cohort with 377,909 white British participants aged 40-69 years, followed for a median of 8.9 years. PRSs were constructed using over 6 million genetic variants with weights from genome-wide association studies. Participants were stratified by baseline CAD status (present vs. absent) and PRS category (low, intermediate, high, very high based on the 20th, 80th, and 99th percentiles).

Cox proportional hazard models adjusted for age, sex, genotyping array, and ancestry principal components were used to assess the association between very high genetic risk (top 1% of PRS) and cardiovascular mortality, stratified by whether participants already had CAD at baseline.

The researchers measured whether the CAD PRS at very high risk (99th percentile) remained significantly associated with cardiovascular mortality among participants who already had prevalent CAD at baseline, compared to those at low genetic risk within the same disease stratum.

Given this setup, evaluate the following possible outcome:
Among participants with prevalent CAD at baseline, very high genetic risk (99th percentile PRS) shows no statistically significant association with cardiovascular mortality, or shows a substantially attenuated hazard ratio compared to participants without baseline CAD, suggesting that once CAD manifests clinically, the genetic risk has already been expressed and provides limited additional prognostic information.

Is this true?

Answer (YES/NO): YES